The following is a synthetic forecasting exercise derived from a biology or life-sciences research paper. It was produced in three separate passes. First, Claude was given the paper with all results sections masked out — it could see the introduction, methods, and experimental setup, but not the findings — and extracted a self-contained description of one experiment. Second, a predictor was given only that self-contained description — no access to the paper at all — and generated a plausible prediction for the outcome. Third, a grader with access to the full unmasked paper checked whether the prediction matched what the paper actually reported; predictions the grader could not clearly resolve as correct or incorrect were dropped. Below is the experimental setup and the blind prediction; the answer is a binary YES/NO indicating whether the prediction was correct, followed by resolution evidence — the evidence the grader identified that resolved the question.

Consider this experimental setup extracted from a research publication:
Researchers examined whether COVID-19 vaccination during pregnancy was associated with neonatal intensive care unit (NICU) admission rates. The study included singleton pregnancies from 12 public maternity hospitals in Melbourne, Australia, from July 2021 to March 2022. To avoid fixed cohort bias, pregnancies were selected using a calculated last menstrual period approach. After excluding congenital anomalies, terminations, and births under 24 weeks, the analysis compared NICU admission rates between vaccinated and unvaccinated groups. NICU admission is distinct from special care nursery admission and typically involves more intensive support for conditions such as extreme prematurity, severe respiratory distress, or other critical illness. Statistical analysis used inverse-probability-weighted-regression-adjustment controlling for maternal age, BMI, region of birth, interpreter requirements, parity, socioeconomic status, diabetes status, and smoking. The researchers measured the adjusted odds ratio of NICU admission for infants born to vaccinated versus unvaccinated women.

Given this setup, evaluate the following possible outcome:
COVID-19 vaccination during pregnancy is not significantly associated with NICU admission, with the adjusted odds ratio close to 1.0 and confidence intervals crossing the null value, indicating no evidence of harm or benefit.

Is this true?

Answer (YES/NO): NO